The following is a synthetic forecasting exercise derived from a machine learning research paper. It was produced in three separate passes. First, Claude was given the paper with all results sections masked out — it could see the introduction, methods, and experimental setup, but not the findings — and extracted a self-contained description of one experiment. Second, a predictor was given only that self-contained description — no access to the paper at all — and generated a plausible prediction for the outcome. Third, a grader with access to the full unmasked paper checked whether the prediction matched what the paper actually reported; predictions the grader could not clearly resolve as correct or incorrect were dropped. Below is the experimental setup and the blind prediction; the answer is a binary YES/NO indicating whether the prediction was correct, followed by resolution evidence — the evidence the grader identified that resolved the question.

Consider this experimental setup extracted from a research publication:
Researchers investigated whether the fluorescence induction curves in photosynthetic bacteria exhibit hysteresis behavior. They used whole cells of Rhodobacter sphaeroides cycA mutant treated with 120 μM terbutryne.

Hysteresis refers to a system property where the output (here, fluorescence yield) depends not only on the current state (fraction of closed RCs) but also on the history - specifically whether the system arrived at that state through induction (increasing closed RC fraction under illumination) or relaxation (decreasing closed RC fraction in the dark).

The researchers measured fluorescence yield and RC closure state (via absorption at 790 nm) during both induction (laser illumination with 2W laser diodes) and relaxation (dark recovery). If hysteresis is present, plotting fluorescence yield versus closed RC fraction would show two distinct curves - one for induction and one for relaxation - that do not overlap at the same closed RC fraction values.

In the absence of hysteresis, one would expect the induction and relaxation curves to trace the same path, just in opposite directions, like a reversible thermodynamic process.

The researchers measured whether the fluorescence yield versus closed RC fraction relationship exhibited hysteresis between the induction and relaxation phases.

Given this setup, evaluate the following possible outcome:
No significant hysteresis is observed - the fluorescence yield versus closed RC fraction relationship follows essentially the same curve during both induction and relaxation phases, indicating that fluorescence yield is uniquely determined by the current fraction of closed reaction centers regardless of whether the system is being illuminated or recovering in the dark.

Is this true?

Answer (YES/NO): NO